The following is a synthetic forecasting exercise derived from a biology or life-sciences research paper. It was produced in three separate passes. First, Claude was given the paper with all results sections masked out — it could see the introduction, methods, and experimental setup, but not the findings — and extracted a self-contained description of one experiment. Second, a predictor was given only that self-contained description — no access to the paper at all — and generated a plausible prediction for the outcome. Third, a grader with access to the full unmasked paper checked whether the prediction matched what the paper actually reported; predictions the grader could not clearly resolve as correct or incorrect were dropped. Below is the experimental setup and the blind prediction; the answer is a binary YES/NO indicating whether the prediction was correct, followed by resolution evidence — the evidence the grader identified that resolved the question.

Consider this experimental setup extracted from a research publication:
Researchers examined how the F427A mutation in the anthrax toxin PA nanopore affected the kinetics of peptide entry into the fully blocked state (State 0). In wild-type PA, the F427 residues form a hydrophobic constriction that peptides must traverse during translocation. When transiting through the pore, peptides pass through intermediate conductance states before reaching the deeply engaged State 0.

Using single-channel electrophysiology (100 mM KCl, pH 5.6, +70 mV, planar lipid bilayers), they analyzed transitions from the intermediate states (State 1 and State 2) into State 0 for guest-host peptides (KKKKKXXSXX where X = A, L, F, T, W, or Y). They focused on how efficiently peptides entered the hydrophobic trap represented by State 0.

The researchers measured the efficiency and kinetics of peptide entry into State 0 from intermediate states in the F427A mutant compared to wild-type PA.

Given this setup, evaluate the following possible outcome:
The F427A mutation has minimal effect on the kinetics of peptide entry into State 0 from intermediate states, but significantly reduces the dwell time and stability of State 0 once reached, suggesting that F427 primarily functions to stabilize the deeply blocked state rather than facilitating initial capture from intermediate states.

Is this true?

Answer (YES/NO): NO